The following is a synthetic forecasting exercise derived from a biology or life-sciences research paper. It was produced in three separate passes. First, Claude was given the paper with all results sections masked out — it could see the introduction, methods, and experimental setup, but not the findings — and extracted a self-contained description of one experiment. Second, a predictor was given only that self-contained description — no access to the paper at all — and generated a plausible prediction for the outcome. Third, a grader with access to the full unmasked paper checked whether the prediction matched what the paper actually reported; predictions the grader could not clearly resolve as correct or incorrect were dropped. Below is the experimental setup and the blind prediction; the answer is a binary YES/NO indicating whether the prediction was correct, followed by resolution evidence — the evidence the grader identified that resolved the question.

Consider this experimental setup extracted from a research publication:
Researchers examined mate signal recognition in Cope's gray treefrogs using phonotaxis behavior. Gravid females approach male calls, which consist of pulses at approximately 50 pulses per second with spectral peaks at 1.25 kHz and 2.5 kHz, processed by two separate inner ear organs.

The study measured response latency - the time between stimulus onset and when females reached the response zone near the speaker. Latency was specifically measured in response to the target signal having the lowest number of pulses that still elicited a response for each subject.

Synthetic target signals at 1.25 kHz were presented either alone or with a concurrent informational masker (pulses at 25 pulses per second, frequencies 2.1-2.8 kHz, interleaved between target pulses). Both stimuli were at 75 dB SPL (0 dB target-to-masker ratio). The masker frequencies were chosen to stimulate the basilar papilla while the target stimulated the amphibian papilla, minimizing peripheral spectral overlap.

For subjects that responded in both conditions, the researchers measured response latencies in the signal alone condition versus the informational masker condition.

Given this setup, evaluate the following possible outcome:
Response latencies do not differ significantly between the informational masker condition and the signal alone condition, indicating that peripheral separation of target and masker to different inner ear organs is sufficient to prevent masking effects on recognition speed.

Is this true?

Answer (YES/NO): NO